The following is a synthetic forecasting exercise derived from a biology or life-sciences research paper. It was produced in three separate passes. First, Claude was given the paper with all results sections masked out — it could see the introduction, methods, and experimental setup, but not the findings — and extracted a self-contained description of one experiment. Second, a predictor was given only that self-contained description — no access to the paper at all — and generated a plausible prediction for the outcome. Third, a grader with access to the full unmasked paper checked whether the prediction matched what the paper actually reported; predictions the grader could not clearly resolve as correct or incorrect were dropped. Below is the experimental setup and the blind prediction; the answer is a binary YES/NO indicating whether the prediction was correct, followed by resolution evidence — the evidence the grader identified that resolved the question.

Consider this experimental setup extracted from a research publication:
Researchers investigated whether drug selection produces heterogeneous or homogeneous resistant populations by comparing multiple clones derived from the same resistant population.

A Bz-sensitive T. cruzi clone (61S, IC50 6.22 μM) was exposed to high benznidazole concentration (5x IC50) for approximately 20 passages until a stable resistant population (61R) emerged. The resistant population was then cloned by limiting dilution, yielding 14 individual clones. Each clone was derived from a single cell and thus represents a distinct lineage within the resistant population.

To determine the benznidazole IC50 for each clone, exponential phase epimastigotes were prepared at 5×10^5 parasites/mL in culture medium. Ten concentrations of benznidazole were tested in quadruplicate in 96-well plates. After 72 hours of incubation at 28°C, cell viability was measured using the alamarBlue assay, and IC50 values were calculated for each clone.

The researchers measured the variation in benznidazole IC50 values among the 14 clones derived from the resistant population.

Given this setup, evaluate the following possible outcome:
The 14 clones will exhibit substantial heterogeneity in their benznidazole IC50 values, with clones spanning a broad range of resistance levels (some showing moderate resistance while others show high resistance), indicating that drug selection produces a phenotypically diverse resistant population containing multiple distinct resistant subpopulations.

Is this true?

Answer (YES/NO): YES